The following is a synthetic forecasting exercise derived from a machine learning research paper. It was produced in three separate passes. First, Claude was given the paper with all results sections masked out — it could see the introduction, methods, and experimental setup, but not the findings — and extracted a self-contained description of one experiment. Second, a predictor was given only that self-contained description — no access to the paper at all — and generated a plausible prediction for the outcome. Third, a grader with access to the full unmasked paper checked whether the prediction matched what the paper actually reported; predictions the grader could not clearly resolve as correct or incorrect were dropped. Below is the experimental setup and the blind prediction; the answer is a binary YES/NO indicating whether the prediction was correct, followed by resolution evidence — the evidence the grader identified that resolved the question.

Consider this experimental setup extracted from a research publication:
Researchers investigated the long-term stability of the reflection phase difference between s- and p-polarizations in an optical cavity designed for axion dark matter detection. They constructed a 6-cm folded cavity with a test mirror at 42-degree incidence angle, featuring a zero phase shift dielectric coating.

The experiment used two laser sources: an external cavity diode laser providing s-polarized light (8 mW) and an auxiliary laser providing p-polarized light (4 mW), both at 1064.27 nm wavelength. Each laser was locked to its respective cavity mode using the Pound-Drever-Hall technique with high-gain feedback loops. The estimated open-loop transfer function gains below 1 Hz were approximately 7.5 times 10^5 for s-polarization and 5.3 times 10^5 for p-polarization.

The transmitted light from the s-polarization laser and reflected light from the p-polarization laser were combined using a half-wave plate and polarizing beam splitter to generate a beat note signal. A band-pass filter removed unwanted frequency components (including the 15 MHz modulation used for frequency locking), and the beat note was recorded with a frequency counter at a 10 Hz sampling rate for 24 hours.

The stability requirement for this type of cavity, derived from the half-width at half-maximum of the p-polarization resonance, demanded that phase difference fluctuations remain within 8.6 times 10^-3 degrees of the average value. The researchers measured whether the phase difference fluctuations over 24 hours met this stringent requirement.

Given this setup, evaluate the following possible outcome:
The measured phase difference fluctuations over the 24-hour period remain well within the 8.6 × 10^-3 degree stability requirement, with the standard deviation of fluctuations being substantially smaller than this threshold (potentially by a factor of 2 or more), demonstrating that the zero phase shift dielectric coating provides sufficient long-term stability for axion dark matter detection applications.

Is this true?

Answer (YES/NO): YES